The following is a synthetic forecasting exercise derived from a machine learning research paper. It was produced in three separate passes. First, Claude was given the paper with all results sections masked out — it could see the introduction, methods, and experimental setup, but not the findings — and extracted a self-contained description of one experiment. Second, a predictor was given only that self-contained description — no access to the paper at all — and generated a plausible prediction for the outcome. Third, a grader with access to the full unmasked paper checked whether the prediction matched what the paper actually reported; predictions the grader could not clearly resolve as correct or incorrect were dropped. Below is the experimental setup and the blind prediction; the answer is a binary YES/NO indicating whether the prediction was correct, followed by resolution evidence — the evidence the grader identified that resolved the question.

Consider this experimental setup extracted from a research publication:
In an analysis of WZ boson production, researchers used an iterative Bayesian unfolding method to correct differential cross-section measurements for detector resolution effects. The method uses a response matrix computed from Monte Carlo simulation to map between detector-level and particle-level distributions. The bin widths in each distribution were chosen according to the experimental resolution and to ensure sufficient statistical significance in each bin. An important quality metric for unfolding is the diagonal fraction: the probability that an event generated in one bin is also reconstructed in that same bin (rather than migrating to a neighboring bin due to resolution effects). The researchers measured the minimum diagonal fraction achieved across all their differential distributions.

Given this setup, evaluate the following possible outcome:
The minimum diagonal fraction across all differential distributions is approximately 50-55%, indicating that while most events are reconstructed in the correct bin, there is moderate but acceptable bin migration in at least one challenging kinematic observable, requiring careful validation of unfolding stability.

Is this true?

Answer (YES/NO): NO